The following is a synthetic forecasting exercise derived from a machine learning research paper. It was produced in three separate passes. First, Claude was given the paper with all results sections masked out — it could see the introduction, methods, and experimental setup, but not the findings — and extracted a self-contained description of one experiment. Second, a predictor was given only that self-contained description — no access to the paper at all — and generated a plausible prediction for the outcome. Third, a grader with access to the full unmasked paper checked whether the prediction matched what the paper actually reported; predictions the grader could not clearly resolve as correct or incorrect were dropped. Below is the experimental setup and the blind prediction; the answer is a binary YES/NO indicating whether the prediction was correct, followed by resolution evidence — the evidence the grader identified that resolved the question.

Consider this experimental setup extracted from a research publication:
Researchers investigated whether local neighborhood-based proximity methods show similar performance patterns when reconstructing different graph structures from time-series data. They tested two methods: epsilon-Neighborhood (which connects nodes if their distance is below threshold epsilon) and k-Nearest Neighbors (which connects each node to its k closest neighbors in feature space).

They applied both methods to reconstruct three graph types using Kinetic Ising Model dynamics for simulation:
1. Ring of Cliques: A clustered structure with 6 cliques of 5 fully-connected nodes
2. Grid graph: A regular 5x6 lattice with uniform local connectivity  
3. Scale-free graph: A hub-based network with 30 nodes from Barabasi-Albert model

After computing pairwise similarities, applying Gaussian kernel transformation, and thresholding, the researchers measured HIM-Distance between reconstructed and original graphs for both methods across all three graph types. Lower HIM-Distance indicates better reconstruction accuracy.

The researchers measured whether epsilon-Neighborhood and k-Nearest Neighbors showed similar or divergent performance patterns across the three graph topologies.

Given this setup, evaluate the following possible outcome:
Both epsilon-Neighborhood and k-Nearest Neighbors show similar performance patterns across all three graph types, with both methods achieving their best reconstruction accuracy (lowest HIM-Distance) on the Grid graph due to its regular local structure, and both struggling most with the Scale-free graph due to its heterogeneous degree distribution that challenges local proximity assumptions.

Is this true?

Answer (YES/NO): NO